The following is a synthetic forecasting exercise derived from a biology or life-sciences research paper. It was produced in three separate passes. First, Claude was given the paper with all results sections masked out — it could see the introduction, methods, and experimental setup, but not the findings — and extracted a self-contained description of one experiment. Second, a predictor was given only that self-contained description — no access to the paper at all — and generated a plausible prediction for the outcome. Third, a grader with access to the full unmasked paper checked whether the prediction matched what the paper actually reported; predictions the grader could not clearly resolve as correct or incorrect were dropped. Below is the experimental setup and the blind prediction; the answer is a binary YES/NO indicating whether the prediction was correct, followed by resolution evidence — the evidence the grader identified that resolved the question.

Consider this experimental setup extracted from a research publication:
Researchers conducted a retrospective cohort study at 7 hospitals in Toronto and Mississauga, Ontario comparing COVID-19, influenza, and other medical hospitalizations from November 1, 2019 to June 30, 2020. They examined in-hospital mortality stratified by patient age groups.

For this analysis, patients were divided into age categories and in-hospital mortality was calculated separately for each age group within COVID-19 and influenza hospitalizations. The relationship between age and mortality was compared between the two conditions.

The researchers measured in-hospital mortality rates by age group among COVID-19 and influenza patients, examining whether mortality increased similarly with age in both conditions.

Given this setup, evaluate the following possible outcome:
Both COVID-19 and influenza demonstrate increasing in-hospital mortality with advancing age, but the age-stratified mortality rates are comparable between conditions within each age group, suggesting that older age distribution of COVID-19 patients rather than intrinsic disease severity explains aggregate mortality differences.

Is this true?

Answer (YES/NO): NO